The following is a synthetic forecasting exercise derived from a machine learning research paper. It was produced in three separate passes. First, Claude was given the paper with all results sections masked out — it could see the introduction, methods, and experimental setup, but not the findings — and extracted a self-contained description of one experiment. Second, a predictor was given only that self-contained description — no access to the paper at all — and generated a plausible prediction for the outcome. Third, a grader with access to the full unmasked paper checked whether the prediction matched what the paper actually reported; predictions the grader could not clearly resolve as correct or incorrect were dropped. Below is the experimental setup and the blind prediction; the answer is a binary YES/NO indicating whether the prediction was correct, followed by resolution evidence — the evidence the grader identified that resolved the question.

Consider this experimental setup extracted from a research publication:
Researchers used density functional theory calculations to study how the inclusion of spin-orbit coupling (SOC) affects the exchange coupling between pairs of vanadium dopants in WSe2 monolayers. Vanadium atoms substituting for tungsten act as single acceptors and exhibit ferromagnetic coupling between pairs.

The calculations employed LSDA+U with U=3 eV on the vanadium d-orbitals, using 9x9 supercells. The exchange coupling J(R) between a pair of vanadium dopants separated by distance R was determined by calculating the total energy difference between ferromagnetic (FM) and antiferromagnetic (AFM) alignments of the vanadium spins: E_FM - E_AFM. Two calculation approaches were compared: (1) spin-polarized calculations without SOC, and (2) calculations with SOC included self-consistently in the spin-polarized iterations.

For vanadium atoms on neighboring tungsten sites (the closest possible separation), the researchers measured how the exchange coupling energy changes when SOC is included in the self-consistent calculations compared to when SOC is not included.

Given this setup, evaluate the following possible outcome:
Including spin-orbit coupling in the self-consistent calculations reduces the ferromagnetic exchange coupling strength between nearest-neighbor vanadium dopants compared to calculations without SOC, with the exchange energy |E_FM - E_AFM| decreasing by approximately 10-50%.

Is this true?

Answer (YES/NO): YES